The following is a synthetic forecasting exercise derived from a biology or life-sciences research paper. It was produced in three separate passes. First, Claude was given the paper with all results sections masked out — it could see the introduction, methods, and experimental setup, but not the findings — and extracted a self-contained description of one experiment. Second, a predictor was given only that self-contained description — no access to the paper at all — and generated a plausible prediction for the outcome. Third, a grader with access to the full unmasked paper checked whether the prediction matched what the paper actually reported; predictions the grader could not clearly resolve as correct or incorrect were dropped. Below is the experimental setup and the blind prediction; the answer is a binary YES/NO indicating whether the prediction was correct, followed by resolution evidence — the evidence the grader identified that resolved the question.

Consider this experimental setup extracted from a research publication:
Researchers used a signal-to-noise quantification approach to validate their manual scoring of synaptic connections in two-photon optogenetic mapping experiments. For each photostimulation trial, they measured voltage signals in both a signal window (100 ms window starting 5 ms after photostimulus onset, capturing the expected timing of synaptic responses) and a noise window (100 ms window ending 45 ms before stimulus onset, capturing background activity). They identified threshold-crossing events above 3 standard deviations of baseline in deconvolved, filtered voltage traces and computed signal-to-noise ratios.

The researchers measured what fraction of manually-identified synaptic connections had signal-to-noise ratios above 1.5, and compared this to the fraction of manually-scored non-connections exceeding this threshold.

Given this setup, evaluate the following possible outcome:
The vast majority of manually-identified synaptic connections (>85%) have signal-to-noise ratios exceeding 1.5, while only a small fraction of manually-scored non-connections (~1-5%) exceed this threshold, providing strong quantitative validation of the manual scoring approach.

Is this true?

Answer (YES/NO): YES